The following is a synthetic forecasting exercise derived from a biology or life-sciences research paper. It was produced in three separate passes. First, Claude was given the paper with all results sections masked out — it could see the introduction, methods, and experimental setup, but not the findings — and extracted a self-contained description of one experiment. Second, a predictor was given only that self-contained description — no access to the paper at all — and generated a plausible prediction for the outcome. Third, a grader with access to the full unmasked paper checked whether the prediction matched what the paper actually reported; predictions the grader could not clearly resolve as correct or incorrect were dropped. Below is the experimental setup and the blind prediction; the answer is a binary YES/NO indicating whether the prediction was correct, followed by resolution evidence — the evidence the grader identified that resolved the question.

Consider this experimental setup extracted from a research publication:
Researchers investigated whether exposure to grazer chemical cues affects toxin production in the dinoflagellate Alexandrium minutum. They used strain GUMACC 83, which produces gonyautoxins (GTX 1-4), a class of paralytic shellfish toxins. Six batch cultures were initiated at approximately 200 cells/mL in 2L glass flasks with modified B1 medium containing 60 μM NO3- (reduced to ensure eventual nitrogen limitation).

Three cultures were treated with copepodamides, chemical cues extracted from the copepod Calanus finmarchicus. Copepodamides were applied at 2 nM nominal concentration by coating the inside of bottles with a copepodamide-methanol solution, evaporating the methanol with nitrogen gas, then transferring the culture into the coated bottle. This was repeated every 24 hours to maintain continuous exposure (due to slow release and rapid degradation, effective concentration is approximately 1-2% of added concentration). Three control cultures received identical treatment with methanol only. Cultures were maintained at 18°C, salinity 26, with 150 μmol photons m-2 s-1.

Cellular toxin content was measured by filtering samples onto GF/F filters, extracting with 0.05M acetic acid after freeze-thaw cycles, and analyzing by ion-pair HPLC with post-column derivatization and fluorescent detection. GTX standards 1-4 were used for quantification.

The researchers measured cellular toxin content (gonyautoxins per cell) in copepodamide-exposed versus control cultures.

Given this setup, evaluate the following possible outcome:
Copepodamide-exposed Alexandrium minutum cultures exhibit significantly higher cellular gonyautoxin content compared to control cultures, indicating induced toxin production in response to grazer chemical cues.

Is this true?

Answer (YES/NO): YES